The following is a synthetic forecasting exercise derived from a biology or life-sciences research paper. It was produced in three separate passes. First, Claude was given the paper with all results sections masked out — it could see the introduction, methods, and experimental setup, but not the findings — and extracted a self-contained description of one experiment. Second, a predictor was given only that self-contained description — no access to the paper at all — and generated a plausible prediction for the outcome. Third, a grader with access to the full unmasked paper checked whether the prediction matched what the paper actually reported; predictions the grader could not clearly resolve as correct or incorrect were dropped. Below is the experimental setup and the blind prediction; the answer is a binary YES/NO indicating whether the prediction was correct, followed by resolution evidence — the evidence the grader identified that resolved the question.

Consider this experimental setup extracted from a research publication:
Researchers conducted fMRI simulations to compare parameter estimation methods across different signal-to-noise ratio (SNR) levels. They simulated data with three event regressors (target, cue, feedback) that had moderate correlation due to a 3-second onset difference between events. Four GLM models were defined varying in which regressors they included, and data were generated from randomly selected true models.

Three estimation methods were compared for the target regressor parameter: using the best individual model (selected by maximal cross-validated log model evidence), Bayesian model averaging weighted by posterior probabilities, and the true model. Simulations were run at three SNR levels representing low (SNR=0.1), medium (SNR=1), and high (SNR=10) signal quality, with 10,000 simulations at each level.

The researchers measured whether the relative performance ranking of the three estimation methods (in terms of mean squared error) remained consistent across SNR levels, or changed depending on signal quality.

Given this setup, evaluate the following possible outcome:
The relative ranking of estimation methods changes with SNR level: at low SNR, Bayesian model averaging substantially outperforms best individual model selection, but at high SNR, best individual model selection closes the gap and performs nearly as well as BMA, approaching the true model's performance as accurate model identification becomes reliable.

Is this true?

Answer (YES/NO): NO